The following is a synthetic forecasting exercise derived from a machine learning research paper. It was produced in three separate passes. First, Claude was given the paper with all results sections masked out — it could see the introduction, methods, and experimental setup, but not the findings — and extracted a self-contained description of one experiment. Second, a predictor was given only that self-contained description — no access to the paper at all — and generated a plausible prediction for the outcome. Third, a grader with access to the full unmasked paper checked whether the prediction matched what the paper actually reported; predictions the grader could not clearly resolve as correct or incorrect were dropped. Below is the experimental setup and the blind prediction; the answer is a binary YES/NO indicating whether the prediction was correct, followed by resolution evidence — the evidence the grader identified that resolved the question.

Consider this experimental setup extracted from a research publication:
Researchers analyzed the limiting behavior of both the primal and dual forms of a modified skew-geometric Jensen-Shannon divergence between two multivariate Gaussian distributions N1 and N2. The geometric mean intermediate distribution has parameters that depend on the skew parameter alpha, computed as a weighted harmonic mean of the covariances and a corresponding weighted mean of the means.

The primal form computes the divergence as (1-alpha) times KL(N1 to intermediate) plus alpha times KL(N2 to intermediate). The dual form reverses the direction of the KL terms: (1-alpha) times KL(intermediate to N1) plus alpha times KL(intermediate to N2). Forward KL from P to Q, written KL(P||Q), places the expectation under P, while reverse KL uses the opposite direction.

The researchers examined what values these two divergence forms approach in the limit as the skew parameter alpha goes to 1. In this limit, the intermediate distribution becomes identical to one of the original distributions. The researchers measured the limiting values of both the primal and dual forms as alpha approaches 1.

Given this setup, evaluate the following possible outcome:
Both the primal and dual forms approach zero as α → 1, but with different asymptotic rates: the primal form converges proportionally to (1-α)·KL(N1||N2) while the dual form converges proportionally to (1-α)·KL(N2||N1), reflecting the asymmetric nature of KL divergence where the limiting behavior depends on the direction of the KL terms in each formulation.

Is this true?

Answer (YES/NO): NO